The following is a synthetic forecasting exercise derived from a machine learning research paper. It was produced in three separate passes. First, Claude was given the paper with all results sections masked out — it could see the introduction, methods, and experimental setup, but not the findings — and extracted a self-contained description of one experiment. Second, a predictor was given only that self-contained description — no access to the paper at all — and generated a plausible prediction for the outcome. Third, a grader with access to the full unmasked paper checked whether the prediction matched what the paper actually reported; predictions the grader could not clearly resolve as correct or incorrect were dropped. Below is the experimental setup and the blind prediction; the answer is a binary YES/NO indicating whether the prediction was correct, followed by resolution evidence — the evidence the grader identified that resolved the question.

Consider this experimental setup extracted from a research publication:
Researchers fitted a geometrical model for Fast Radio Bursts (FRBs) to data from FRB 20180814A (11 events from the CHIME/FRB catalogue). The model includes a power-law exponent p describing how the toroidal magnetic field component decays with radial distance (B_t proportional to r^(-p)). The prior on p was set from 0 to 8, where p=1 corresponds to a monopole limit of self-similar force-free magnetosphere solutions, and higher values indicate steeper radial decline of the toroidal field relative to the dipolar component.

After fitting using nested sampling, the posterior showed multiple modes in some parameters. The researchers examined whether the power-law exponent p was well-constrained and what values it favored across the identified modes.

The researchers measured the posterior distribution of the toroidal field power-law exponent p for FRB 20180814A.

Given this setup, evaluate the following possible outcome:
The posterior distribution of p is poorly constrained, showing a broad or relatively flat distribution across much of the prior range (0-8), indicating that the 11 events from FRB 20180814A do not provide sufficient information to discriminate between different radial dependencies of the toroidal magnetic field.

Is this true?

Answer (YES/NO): NO